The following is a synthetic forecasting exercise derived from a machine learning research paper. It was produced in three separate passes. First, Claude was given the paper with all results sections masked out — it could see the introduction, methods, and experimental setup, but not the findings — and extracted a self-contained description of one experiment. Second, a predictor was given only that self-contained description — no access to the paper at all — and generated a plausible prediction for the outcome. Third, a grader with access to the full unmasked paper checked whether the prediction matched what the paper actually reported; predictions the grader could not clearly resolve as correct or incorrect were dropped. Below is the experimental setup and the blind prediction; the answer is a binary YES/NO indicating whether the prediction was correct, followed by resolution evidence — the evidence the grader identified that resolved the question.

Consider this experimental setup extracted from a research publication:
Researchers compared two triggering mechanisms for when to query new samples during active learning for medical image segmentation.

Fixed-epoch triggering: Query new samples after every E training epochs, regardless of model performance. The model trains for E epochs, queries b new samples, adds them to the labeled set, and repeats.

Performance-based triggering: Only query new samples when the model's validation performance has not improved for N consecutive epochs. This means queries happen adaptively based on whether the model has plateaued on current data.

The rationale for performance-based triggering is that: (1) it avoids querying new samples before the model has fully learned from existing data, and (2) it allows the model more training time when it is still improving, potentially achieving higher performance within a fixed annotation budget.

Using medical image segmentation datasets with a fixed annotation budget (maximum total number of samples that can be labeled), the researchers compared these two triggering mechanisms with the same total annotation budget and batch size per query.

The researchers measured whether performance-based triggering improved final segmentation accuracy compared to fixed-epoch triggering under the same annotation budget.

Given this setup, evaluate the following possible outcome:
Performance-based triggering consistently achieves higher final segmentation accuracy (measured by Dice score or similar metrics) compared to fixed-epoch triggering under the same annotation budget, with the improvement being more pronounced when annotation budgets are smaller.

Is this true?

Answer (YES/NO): YES